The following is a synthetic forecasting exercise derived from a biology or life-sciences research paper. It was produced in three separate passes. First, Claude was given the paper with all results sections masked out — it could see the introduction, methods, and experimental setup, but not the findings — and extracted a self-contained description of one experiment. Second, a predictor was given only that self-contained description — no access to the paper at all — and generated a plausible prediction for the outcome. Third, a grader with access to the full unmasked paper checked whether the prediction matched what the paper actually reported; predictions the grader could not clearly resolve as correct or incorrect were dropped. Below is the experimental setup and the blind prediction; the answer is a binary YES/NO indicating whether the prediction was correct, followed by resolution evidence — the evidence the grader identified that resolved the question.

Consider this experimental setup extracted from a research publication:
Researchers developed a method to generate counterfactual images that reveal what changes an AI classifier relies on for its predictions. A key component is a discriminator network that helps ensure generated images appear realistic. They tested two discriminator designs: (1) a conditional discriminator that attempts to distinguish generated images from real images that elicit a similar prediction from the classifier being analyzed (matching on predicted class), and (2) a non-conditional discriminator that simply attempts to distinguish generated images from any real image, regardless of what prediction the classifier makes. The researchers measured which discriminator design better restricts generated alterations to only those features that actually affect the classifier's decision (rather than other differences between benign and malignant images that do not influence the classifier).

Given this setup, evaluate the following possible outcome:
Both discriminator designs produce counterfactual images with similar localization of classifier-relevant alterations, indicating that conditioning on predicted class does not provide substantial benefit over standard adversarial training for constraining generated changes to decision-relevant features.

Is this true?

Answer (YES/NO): NO